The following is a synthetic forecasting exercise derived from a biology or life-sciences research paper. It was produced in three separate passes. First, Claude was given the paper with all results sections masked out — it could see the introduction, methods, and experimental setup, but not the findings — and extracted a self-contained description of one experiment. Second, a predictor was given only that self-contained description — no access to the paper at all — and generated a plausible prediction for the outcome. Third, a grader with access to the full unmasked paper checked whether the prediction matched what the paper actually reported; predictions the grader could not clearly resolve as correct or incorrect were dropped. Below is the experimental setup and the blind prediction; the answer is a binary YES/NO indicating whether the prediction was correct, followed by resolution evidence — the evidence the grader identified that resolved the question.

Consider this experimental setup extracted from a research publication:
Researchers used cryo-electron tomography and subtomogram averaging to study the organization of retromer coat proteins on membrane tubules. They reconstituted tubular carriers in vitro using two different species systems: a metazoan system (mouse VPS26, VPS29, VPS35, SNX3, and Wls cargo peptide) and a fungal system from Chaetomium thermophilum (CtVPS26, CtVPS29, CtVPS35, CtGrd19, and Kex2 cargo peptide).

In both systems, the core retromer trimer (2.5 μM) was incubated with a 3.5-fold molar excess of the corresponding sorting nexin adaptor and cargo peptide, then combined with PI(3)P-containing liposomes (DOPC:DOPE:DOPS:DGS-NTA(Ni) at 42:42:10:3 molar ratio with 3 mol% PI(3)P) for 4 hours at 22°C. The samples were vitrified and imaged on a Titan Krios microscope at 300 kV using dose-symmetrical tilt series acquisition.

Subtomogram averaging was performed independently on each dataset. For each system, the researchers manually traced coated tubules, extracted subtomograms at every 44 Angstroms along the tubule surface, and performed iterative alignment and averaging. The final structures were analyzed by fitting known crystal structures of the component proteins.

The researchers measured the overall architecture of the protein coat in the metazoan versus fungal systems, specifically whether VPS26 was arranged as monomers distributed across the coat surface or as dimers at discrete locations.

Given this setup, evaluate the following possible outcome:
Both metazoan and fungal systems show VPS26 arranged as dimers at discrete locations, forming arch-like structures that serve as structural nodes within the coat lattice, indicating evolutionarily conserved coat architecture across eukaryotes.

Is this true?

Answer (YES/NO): YES